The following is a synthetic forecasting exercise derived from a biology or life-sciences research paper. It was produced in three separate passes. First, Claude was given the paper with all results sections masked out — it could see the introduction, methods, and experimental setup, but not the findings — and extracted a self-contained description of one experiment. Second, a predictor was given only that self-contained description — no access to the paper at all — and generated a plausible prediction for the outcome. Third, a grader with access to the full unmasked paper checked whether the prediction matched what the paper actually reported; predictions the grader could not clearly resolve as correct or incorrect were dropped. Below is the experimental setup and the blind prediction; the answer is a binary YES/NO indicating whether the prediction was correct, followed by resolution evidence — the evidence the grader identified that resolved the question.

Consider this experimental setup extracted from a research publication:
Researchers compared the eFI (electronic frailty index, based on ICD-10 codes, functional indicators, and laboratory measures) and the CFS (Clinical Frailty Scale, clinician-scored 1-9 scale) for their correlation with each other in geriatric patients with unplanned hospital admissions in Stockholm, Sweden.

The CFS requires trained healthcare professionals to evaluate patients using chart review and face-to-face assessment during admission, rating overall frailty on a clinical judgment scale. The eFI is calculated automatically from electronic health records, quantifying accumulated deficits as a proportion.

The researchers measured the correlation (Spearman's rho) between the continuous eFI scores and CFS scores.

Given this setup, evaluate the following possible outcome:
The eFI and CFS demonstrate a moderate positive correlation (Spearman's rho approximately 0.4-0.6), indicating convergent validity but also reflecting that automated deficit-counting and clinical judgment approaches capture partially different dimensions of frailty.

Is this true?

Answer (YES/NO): YES